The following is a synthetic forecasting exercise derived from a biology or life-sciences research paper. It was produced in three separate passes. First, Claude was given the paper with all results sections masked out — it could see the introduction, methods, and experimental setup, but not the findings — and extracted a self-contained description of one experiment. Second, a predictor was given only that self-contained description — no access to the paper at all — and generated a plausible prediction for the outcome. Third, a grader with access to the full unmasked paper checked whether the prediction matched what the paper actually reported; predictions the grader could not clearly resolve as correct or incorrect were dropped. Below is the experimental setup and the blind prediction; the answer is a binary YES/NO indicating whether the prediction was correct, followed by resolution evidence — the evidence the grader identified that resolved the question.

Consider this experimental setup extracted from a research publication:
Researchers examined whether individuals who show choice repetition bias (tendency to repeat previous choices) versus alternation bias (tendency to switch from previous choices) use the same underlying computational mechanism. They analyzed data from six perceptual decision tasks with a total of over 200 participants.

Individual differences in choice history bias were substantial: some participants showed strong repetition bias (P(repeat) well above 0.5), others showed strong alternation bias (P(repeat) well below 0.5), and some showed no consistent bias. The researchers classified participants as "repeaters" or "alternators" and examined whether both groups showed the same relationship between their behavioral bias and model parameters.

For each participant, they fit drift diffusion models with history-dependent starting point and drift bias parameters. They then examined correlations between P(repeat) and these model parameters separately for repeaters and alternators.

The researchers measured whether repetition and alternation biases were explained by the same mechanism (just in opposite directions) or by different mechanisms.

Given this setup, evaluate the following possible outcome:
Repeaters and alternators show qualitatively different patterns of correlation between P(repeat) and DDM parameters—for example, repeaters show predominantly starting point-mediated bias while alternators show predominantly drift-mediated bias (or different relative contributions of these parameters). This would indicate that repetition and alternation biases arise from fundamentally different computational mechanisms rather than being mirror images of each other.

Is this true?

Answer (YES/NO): NO